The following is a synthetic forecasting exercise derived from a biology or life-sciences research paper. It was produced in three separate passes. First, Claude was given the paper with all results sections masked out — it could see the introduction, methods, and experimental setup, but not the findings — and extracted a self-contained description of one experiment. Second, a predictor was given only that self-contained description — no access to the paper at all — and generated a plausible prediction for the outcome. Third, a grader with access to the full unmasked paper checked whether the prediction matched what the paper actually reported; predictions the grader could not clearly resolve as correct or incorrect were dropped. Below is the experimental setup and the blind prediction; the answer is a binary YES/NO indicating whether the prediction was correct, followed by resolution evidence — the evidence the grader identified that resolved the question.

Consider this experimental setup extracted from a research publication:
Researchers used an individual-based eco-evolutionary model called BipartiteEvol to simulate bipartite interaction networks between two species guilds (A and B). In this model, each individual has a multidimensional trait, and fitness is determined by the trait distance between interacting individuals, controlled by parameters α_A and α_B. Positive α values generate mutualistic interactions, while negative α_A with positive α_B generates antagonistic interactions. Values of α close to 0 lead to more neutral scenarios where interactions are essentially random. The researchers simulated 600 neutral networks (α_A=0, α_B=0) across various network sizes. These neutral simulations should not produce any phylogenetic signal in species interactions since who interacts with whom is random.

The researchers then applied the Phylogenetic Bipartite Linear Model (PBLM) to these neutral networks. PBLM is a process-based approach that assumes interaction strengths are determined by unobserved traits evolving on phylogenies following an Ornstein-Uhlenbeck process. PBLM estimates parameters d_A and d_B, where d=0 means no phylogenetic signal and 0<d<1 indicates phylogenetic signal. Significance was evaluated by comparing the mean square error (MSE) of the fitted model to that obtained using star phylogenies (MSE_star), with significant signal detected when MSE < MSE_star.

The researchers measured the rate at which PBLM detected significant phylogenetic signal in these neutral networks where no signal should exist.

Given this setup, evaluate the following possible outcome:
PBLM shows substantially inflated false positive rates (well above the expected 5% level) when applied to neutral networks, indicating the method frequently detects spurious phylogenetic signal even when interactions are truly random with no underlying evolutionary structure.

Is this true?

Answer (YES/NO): YES